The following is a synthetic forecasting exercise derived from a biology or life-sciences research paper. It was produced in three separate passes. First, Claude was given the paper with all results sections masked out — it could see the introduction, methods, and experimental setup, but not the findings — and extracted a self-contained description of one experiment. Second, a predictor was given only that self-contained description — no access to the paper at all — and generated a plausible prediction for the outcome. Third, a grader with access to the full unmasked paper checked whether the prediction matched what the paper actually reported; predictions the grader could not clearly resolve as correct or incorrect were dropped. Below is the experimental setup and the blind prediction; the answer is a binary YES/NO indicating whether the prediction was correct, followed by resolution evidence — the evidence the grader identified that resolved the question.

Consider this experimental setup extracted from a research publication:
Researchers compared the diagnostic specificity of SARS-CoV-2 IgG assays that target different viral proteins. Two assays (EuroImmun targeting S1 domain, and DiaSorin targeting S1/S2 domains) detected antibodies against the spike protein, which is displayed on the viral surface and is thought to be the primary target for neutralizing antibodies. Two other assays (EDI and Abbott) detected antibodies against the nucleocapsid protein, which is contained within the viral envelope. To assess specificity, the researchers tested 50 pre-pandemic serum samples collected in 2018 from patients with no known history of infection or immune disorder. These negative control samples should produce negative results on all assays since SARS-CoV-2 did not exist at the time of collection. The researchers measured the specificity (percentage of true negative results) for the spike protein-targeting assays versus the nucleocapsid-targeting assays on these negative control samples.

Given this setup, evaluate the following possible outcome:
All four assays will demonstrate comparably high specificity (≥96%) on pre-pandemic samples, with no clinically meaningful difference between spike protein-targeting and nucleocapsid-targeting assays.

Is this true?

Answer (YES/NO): NO